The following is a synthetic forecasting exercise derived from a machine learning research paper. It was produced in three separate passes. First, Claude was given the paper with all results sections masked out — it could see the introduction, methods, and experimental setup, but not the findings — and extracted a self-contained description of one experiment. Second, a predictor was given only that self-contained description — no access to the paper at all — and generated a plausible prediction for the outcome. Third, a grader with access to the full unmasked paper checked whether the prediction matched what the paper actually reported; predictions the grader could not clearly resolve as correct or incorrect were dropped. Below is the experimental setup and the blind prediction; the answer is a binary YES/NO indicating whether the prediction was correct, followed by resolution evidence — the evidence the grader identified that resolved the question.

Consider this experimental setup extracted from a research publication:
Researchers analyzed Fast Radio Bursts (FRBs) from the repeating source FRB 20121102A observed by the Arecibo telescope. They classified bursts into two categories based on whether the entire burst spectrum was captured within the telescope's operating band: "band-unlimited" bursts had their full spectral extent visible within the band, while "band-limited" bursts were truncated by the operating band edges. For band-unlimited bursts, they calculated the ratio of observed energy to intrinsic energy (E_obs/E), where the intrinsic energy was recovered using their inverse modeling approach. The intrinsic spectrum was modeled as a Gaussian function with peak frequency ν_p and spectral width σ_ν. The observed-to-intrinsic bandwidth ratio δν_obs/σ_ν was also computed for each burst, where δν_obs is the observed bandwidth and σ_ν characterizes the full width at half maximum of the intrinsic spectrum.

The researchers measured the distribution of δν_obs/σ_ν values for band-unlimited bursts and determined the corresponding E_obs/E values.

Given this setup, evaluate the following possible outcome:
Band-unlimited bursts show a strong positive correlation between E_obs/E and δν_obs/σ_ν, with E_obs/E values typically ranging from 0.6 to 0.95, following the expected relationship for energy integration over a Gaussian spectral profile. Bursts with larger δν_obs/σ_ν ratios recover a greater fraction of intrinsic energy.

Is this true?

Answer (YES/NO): NO